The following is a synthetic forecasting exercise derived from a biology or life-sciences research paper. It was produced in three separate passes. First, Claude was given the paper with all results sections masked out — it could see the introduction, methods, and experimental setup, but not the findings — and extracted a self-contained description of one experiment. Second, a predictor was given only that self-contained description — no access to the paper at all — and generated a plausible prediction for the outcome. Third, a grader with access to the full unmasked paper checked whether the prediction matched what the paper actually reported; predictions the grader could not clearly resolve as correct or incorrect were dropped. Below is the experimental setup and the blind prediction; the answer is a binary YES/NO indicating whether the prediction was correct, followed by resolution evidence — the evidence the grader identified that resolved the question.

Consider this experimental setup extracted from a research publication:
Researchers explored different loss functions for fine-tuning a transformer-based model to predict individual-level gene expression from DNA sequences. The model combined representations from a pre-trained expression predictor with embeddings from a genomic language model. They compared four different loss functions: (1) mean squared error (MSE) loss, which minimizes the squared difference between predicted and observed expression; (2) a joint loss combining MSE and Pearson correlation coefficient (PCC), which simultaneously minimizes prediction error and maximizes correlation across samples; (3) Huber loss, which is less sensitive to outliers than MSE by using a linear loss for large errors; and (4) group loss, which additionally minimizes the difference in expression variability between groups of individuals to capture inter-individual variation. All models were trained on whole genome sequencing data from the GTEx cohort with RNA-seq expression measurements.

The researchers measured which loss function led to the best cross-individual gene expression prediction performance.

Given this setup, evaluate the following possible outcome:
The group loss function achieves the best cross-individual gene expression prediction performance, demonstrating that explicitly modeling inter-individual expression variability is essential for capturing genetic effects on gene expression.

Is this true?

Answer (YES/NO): NO